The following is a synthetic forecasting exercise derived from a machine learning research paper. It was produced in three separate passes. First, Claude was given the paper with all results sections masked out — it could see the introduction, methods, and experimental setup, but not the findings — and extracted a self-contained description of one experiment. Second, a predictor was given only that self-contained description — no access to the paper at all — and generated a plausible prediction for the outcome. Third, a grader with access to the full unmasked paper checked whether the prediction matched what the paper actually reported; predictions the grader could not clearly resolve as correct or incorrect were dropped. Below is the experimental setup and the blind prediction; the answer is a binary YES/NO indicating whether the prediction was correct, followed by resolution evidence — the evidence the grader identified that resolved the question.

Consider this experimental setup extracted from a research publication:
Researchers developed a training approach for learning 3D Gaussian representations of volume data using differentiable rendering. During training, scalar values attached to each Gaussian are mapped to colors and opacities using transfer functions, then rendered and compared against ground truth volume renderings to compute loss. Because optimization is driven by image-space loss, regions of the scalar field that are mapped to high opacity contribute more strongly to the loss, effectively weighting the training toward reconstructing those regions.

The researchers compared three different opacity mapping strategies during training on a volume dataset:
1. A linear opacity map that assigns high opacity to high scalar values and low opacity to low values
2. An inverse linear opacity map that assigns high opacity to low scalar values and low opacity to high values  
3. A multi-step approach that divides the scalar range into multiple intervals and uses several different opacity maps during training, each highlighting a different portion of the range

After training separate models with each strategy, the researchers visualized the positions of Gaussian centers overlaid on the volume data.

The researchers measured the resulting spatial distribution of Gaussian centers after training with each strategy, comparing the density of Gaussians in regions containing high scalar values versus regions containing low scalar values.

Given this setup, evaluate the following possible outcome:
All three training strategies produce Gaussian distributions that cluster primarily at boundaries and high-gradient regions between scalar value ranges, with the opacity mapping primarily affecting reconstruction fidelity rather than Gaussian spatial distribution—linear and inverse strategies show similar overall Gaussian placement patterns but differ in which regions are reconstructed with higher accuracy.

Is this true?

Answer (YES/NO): NO